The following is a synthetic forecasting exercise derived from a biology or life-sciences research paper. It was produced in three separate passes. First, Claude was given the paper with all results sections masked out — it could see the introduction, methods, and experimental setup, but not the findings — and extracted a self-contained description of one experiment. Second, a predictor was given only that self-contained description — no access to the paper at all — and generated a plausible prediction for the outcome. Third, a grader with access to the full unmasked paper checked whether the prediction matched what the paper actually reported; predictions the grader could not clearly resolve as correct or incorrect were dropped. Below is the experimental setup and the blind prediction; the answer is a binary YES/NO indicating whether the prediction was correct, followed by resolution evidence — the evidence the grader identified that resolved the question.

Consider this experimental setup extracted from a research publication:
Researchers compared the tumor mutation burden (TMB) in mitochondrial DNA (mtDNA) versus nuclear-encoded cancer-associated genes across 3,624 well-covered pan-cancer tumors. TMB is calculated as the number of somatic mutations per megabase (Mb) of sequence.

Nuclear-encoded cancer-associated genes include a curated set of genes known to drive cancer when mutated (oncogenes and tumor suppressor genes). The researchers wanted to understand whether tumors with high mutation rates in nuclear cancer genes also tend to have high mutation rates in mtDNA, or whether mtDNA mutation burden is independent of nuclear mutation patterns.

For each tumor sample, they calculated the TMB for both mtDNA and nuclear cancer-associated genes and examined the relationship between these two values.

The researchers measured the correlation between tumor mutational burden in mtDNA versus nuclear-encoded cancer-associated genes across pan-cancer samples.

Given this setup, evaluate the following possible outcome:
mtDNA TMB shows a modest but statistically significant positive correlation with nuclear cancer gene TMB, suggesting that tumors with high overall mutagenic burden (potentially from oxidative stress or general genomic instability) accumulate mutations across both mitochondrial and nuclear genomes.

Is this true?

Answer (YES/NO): NO